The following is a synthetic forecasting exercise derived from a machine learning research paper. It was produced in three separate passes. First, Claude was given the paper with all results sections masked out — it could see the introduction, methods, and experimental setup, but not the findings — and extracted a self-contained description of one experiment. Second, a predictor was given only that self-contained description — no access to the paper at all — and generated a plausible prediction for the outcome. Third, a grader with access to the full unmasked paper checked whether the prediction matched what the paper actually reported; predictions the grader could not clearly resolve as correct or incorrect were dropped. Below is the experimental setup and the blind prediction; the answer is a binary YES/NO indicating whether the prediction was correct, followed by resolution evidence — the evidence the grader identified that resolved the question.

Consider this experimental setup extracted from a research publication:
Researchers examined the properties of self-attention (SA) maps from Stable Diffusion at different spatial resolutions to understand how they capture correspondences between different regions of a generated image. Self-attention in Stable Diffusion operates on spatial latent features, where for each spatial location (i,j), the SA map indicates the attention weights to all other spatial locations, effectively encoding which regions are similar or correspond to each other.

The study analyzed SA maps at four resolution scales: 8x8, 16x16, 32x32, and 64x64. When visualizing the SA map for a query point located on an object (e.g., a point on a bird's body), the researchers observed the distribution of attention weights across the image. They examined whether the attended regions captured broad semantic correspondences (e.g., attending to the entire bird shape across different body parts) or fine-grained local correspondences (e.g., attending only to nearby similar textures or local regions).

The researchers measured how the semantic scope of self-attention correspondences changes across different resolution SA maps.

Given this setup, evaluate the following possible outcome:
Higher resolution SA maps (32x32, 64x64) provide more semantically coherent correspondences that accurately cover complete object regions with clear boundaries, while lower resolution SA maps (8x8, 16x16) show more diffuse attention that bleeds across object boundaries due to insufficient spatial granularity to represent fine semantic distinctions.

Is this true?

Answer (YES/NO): NO